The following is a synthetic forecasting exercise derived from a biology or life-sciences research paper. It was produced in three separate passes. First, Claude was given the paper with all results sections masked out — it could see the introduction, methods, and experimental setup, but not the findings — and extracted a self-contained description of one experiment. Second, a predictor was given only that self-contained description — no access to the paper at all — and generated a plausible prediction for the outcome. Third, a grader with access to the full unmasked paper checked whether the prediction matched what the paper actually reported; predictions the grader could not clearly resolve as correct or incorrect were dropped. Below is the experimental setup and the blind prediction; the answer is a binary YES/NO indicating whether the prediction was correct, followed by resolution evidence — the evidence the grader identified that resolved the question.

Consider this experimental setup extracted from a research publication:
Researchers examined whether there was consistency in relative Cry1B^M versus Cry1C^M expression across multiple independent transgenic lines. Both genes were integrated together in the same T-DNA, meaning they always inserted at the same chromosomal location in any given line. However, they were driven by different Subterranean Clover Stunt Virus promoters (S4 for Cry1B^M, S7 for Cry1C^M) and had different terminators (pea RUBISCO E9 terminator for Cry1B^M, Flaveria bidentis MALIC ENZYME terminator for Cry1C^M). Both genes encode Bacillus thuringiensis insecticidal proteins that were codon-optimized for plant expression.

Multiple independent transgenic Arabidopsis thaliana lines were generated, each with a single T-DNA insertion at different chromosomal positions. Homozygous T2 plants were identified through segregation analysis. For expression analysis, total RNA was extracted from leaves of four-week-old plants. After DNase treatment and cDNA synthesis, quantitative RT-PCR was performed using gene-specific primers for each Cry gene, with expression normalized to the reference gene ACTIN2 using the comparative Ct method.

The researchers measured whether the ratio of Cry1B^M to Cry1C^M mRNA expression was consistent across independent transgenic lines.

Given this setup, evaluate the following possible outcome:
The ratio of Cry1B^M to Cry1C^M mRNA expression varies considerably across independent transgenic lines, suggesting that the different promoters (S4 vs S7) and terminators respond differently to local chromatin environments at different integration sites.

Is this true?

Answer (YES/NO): YES